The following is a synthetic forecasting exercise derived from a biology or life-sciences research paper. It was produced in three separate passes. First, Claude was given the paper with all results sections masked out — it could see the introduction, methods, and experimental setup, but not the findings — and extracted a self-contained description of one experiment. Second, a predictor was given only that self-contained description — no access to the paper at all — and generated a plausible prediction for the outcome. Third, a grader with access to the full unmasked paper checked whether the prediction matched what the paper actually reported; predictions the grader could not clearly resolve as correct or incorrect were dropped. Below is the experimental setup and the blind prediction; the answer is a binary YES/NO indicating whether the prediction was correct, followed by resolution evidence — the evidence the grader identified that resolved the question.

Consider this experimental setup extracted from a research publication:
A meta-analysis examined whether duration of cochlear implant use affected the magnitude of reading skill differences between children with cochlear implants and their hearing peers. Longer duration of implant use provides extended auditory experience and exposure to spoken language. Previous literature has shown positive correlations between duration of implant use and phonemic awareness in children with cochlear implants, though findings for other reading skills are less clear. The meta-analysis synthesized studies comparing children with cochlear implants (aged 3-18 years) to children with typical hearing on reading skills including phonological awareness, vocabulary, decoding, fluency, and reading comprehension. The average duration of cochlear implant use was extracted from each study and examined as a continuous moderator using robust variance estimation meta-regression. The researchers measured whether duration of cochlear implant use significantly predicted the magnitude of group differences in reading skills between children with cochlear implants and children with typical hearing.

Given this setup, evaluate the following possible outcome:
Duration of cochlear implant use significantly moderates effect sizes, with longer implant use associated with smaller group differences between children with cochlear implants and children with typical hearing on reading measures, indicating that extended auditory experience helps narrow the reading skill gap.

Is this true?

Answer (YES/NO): NO